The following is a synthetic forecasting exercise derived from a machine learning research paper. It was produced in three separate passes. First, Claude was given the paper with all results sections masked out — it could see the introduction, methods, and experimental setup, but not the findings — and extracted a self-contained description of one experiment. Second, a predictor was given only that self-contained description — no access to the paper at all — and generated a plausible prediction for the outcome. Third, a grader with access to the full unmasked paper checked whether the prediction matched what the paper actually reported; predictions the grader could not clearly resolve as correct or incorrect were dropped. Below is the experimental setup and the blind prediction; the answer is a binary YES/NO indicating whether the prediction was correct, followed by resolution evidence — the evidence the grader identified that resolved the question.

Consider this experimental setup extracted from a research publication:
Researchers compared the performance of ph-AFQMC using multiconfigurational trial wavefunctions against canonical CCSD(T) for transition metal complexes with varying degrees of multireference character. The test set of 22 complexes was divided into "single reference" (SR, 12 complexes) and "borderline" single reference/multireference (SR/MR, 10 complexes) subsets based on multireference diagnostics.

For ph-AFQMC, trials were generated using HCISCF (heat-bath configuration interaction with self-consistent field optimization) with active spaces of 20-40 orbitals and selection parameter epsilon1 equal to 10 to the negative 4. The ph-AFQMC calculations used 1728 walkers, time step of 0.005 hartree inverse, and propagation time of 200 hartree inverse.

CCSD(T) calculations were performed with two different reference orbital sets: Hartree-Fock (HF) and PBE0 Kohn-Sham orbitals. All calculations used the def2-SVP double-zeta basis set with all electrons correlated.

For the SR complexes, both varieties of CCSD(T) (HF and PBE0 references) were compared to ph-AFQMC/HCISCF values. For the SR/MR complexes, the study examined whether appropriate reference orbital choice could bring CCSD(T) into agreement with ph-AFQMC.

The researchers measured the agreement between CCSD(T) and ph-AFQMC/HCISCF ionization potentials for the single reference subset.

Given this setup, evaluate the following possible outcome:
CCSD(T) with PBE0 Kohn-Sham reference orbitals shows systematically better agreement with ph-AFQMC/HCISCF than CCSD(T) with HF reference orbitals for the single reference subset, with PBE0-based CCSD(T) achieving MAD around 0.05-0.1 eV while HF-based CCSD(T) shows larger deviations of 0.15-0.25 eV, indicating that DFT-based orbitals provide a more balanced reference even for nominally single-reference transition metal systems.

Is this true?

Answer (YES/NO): NO